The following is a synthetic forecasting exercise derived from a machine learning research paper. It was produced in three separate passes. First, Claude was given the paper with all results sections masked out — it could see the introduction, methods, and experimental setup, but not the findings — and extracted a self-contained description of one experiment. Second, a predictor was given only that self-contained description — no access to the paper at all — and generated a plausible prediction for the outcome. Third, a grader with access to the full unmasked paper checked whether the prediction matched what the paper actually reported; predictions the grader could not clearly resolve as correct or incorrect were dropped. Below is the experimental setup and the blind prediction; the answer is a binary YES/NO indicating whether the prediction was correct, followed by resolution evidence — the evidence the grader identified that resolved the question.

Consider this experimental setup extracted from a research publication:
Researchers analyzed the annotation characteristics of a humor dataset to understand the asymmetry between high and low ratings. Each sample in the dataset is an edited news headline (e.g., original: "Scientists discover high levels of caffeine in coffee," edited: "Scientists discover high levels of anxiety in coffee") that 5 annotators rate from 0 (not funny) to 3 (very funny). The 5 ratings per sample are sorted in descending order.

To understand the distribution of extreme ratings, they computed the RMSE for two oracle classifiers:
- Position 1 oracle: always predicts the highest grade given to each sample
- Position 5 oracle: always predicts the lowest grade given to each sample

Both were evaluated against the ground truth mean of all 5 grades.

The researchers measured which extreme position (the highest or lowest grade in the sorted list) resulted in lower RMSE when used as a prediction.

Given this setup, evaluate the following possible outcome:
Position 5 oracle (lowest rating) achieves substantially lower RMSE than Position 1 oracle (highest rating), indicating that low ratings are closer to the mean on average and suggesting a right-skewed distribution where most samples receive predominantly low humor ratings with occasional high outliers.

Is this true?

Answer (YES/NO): YES